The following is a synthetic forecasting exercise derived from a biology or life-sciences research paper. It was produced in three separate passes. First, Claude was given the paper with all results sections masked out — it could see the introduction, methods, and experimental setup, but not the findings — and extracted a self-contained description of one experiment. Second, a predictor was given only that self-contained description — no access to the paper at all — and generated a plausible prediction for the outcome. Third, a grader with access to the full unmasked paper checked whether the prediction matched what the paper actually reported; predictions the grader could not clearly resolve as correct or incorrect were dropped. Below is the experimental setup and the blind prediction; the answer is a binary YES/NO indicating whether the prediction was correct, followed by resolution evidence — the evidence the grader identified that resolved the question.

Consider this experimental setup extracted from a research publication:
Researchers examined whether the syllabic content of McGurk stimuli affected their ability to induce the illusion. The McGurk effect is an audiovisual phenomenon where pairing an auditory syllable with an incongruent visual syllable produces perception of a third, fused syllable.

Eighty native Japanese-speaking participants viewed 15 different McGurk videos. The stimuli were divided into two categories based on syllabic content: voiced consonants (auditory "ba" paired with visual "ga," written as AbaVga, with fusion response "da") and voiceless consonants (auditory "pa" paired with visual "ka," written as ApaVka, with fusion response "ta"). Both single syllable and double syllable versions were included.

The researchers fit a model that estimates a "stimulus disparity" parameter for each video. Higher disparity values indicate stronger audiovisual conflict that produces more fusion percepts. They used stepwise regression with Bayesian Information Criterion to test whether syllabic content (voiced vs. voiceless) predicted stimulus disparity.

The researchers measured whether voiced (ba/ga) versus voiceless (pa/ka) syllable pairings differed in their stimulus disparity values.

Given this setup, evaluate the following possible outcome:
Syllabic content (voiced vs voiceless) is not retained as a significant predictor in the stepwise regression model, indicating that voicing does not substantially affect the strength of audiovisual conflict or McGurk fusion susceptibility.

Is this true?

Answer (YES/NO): NO